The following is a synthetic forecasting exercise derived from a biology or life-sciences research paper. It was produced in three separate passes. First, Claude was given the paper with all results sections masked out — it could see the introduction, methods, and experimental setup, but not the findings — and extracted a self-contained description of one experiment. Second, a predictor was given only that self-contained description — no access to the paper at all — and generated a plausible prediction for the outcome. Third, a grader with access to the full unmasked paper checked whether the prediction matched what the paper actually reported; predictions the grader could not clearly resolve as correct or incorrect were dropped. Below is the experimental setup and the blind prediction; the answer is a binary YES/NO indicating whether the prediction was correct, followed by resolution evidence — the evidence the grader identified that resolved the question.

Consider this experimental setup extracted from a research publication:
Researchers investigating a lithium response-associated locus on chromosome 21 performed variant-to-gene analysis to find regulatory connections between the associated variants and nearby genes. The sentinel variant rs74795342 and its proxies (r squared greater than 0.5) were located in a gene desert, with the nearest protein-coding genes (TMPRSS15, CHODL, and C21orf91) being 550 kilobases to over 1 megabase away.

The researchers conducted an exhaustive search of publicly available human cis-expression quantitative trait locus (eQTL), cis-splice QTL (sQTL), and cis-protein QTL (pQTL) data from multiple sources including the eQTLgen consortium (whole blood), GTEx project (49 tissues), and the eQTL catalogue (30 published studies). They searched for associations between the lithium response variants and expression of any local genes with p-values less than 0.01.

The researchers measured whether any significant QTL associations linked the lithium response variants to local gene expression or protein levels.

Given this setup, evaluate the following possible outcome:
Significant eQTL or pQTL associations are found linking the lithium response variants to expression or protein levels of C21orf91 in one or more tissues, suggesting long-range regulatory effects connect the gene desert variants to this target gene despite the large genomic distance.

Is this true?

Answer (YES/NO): NO